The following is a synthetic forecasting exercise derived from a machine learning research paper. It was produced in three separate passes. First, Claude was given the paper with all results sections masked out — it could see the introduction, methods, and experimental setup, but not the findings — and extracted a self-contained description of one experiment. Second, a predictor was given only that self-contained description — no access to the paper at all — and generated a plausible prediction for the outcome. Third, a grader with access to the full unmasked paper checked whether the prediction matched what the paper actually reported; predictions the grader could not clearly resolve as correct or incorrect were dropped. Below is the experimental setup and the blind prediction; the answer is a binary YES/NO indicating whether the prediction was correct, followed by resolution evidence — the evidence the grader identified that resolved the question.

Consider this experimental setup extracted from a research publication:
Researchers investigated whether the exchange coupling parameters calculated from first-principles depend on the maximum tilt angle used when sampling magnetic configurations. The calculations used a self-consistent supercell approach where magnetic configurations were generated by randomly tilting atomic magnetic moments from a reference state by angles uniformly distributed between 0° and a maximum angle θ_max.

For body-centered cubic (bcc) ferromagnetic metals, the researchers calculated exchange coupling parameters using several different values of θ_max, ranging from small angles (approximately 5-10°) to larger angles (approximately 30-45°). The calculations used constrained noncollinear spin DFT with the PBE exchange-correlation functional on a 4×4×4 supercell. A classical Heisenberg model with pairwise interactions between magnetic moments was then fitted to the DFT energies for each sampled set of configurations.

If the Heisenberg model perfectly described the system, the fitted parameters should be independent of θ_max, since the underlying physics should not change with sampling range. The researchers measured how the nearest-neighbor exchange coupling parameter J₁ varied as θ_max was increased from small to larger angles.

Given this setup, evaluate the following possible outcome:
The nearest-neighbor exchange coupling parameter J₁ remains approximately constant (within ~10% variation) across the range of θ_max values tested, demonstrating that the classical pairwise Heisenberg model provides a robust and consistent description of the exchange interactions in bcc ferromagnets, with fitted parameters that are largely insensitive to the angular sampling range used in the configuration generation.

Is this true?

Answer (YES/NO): NO